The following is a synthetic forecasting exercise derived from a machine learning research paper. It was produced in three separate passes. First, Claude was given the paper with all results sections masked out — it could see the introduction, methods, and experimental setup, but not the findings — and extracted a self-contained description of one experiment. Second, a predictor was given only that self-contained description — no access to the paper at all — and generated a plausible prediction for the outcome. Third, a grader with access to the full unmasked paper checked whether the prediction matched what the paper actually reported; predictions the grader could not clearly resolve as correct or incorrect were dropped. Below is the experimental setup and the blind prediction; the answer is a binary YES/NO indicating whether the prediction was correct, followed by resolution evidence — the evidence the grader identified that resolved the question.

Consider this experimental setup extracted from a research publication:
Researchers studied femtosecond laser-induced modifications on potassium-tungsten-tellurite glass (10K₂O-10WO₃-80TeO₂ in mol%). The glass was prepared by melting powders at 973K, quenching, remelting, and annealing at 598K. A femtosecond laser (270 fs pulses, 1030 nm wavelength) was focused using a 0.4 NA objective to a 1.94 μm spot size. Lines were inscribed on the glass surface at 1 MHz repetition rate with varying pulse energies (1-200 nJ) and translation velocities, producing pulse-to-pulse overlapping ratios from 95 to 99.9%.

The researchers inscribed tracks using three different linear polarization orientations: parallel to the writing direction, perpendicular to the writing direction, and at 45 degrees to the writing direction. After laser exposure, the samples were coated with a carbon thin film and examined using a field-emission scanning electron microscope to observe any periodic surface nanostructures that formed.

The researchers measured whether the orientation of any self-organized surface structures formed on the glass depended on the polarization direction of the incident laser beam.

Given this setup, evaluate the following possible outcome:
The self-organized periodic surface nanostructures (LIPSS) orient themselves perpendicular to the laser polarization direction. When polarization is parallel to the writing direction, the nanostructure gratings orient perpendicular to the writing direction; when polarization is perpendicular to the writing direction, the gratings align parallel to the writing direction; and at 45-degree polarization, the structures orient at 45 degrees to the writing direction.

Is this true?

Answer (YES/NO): YES